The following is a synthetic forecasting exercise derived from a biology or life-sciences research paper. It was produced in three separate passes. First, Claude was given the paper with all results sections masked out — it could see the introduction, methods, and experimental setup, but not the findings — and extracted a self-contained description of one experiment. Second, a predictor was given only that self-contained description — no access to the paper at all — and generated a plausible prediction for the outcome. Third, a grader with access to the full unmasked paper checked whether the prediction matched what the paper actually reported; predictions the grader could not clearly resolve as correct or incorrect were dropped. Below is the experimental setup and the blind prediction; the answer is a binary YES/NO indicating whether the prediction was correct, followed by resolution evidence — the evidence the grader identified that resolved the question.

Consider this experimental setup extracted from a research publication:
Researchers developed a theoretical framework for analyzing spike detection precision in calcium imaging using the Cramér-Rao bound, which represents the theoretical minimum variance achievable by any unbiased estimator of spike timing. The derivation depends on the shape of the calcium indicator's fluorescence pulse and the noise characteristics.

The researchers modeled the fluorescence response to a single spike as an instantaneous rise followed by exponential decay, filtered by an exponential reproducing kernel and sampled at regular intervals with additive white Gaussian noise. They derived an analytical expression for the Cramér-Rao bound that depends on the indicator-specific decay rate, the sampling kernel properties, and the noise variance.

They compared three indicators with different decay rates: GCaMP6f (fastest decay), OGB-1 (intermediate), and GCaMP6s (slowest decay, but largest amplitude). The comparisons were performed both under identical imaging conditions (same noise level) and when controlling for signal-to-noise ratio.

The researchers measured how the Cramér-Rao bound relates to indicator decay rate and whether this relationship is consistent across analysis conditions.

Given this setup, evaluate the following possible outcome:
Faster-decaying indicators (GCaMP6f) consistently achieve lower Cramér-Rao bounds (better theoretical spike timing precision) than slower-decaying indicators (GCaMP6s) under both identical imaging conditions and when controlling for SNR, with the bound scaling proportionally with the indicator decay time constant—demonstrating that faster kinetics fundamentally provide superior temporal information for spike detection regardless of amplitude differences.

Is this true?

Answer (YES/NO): NO